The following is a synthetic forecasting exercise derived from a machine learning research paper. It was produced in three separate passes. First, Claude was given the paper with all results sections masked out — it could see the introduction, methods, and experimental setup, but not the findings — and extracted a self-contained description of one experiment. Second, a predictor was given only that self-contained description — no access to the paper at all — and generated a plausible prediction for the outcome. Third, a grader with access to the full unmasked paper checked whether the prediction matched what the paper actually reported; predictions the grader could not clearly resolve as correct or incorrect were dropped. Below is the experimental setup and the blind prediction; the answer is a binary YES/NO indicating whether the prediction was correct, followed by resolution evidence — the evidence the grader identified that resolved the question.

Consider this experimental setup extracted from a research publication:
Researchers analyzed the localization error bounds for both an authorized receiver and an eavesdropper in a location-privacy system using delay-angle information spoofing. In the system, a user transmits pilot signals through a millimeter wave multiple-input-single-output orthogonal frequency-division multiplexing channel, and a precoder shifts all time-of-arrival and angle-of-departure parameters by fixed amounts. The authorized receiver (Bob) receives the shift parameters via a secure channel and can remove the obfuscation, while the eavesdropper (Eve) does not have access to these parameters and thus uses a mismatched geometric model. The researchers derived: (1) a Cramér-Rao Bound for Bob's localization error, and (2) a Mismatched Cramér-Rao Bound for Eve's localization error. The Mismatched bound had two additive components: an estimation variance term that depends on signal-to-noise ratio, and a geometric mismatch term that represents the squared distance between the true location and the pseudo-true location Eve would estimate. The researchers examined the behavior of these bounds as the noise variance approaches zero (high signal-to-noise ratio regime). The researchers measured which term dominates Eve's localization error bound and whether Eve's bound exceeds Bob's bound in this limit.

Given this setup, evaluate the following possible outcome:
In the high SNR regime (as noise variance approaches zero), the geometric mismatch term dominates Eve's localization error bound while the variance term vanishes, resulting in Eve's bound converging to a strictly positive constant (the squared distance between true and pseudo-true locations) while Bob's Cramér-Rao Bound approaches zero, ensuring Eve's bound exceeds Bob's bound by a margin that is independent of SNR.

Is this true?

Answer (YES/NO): YES